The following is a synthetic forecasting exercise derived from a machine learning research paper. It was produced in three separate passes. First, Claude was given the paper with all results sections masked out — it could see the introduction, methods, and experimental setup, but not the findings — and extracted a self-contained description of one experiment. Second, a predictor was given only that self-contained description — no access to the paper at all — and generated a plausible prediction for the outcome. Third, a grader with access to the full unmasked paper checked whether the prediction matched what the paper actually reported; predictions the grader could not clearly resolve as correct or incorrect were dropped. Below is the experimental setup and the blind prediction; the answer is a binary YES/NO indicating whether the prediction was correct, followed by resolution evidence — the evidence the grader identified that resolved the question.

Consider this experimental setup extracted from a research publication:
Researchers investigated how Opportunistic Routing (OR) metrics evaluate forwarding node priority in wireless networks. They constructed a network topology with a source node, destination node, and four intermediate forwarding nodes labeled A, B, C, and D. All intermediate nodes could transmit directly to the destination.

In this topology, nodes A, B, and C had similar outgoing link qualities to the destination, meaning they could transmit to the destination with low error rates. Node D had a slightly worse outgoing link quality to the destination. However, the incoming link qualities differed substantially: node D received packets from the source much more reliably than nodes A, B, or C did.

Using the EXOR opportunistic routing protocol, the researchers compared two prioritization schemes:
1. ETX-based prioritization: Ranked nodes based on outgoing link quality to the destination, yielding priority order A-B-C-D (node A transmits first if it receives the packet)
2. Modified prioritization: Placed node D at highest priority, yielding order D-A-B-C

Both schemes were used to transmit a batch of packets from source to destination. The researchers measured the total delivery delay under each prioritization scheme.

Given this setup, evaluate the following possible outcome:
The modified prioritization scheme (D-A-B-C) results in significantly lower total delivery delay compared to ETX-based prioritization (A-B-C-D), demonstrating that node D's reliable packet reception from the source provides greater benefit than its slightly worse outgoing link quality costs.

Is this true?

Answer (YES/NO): YES